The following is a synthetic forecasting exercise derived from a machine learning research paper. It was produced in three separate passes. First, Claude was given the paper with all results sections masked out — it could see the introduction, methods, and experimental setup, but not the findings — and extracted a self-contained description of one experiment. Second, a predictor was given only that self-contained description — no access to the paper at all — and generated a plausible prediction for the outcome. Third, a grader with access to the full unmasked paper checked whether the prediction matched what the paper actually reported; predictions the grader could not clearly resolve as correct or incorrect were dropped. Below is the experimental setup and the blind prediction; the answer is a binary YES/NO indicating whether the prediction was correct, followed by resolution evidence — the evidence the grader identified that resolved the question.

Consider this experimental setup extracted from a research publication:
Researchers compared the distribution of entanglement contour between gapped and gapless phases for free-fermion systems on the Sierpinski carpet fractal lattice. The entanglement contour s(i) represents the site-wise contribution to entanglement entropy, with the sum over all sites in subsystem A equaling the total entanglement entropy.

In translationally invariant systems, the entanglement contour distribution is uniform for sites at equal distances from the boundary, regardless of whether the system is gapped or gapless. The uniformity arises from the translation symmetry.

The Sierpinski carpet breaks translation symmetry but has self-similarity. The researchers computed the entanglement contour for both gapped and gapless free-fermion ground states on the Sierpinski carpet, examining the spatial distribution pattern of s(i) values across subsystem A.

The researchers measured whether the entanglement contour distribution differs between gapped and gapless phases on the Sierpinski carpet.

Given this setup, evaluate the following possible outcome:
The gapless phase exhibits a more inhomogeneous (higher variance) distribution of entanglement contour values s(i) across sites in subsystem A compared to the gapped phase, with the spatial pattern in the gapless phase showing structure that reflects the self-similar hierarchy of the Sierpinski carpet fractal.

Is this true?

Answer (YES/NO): YES